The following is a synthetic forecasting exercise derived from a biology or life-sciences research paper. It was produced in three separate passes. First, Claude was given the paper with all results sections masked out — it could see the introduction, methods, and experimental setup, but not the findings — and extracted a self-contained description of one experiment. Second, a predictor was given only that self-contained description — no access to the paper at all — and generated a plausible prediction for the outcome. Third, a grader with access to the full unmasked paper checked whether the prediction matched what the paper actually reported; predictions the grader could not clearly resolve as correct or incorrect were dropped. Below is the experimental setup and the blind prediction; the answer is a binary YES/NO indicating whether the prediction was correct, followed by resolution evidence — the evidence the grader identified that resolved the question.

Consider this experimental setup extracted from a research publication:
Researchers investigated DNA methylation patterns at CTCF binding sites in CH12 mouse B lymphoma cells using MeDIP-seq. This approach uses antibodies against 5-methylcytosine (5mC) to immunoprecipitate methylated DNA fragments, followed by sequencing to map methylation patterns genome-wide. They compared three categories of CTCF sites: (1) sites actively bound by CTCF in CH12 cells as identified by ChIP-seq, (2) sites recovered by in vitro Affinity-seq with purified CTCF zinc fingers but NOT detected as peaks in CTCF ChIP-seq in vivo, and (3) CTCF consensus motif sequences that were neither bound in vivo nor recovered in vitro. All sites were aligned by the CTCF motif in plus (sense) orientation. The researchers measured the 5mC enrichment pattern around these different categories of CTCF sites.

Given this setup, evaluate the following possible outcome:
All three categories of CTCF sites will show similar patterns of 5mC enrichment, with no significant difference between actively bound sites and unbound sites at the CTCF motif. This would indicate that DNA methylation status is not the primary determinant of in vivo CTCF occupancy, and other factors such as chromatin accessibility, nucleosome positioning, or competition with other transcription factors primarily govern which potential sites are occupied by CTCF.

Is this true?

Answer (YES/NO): NO